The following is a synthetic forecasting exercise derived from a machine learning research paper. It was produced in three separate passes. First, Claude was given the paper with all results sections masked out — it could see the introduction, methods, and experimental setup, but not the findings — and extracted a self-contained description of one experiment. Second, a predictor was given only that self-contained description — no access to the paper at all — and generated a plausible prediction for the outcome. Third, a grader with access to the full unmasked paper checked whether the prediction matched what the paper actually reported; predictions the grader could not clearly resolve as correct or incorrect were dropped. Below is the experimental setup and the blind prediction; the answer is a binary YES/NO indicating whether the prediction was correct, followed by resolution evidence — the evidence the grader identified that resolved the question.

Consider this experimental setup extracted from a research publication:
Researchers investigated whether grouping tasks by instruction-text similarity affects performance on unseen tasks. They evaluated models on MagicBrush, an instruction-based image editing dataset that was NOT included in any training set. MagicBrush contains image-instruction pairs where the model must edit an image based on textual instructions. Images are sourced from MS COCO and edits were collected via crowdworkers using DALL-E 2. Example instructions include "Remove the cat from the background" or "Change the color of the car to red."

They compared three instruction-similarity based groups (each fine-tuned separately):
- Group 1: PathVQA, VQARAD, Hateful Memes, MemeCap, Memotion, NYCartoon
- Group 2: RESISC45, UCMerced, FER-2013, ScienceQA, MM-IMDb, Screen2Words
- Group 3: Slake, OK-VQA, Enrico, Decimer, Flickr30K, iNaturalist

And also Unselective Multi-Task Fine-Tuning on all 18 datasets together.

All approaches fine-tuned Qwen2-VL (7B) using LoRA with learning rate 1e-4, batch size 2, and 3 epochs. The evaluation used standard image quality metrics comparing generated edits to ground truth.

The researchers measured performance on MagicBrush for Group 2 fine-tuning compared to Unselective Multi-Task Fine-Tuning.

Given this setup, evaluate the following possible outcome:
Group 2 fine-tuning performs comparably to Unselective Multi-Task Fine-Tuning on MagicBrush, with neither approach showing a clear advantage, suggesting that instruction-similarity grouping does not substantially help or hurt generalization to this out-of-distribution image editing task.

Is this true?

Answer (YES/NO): NO